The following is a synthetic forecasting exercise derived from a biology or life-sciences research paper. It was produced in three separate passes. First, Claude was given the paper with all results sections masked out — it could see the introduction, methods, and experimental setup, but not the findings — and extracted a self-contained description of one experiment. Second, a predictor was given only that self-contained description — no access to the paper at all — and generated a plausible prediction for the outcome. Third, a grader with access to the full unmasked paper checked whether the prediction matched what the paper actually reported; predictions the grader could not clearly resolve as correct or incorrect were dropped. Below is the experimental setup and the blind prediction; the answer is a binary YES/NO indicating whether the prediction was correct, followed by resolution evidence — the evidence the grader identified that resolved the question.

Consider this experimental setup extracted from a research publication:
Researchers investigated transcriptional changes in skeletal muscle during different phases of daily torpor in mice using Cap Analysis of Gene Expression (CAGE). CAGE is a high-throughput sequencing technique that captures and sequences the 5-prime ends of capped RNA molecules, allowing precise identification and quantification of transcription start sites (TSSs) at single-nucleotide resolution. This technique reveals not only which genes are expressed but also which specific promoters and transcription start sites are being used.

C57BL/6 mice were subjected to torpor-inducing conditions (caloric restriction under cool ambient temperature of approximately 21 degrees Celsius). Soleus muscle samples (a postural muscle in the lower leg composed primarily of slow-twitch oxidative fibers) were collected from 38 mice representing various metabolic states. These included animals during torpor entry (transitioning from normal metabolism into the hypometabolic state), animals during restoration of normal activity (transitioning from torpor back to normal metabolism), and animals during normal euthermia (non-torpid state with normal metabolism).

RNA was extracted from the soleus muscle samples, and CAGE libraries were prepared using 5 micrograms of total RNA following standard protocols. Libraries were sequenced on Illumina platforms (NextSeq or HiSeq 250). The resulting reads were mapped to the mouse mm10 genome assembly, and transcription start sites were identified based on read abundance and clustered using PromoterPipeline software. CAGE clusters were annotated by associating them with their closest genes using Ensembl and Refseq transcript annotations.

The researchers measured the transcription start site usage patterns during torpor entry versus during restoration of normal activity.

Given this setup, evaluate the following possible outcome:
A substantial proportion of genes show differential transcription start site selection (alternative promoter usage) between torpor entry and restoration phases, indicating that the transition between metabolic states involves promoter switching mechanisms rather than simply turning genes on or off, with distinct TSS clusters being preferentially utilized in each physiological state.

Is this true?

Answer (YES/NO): NO